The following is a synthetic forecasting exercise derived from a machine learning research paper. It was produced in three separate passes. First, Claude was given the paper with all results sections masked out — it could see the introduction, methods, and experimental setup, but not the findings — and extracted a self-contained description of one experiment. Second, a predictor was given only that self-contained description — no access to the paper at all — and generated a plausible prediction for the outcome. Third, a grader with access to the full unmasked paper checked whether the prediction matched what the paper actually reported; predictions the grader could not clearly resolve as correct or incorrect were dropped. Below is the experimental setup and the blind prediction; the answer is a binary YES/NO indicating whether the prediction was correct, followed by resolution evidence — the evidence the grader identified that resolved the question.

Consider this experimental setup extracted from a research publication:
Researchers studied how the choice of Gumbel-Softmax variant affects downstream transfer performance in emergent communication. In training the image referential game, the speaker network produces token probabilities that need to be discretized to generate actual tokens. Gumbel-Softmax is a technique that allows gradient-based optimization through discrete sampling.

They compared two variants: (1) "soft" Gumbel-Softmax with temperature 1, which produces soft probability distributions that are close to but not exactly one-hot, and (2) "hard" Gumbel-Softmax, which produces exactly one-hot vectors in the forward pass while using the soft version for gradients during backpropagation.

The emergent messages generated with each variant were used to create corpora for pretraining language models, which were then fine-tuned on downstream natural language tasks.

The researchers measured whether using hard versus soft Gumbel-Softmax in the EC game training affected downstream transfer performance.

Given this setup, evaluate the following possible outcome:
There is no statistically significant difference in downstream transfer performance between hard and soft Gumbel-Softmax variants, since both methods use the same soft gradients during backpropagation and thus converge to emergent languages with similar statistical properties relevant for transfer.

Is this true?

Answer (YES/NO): YES